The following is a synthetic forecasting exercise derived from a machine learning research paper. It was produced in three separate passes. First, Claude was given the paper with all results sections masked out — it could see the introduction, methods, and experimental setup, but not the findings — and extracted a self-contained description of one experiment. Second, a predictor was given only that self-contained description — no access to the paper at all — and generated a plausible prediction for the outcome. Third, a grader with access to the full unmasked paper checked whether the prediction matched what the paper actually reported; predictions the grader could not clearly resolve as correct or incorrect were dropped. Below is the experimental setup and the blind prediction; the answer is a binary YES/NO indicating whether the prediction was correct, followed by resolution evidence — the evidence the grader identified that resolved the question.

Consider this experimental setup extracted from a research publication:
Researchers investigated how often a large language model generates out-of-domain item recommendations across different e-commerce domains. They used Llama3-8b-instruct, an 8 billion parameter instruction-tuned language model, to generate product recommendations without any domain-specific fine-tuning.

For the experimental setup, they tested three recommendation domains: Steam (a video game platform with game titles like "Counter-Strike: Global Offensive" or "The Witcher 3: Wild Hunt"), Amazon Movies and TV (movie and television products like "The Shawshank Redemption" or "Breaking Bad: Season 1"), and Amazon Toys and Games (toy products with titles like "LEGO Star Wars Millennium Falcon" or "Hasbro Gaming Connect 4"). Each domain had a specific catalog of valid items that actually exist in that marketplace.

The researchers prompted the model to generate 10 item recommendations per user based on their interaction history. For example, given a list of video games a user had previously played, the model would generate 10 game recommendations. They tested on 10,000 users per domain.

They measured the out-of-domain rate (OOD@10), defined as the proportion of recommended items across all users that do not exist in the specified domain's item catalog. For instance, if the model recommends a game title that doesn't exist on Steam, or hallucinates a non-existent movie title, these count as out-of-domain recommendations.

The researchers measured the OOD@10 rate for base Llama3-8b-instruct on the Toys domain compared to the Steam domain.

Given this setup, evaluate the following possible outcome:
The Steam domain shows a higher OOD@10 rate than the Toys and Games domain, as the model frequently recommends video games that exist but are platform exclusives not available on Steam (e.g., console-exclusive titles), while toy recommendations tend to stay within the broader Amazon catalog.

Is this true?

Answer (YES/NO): NO